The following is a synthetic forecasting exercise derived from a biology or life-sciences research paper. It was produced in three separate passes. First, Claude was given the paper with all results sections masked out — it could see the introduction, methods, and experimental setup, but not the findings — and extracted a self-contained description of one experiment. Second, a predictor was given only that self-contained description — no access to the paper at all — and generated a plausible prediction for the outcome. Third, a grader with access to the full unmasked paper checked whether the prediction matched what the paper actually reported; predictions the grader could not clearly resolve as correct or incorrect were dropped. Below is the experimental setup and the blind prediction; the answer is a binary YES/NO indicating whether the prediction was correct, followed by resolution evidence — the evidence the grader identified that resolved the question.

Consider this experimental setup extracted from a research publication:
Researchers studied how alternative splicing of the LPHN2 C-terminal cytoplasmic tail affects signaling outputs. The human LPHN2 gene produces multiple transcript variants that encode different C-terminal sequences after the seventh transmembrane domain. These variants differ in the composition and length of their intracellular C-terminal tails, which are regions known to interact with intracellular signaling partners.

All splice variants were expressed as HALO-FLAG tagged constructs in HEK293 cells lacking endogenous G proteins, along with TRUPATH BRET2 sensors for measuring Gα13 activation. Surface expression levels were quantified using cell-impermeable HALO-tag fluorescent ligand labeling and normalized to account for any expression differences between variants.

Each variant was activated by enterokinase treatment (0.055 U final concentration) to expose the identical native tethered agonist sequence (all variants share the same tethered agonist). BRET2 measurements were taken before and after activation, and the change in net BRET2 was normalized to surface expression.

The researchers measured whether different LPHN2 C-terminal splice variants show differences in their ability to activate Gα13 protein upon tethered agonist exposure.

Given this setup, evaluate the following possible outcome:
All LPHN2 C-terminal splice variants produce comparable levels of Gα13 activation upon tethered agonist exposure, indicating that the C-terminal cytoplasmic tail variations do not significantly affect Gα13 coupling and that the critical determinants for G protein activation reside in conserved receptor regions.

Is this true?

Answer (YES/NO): NO